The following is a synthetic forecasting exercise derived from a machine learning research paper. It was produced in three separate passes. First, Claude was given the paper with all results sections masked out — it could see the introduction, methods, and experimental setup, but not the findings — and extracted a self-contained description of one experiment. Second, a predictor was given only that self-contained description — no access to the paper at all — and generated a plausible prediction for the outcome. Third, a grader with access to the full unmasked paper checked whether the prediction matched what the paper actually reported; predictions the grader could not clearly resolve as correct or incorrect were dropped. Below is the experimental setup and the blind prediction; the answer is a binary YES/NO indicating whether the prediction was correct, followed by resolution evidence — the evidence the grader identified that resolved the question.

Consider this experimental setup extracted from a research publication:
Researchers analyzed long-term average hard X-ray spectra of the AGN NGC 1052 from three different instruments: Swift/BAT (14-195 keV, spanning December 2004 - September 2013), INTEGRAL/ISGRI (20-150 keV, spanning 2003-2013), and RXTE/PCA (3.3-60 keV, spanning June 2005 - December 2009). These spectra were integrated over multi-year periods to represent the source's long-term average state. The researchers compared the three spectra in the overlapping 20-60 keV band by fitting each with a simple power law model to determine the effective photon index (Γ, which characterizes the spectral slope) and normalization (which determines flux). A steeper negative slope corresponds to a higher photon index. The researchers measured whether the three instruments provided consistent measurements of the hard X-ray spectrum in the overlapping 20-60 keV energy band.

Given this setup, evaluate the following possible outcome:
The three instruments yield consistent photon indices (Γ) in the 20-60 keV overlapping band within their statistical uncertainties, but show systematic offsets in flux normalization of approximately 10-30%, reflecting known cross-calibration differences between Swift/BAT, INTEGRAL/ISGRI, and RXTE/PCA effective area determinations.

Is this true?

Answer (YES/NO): NO